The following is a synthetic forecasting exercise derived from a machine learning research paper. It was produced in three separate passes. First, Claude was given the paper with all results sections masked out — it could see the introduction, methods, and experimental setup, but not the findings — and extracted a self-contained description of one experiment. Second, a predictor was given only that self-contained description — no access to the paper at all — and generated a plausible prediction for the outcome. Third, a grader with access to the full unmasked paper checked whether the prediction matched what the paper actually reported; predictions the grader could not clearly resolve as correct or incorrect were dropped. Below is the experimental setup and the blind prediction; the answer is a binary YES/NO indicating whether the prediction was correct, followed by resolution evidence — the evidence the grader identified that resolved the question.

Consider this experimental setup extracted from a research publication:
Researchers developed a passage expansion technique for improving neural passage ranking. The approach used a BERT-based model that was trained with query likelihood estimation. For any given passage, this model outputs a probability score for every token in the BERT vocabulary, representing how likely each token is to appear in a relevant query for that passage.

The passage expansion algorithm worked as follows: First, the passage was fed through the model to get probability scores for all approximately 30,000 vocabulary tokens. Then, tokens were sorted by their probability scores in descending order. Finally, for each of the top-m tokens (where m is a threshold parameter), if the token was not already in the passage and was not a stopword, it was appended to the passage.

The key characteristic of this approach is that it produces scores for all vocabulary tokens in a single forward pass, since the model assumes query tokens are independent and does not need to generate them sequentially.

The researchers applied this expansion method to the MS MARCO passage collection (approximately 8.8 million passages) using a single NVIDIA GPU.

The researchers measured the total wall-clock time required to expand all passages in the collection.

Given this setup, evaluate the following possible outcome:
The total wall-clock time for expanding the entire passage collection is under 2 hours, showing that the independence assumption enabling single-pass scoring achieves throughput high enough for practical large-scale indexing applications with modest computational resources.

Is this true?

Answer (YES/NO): NO